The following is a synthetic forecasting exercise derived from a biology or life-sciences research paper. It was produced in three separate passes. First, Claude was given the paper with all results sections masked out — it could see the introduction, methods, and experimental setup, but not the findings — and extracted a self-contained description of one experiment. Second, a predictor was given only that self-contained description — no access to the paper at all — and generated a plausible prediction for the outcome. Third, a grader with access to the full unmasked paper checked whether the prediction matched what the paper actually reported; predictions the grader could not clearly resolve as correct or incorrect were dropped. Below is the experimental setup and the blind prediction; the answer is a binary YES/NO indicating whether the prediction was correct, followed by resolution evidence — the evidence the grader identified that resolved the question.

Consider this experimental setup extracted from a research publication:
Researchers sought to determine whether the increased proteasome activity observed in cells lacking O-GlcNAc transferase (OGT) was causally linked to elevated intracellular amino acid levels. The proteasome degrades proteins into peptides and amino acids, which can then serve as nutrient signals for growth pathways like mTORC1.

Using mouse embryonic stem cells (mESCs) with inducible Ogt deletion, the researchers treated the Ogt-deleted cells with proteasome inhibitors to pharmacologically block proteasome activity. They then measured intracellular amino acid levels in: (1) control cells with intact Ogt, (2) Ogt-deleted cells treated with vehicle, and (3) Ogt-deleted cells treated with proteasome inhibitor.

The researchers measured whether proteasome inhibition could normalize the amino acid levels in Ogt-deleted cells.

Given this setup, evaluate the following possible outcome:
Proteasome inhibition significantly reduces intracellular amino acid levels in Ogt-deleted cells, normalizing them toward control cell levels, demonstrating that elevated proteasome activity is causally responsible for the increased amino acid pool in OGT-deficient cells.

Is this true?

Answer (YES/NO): YES